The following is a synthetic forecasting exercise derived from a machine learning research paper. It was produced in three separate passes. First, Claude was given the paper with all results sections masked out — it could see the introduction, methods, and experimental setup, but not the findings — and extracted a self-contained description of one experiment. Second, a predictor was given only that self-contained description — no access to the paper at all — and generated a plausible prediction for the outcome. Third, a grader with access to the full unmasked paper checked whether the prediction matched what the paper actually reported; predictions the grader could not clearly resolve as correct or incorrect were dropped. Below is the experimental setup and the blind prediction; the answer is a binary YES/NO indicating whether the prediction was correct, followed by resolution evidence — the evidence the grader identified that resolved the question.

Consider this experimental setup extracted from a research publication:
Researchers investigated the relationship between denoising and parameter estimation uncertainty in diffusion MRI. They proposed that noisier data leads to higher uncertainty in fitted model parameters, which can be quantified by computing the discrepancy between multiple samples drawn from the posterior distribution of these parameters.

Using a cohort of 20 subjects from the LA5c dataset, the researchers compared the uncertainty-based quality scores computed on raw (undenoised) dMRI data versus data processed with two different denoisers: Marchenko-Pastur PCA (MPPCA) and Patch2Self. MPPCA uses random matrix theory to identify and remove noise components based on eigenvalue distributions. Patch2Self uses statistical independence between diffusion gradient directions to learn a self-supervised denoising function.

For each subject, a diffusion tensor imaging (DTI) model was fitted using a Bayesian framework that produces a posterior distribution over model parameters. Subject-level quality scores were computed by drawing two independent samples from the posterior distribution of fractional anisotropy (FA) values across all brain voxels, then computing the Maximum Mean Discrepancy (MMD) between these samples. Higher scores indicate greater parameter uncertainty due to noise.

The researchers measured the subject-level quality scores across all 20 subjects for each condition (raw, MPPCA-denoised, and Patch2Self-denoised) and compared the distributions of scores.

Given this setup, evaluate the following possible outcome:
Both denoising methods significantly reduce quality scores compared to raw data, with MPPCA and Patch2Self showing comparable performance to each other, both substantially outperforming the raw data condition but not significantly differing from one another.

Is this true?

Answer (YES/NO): NO